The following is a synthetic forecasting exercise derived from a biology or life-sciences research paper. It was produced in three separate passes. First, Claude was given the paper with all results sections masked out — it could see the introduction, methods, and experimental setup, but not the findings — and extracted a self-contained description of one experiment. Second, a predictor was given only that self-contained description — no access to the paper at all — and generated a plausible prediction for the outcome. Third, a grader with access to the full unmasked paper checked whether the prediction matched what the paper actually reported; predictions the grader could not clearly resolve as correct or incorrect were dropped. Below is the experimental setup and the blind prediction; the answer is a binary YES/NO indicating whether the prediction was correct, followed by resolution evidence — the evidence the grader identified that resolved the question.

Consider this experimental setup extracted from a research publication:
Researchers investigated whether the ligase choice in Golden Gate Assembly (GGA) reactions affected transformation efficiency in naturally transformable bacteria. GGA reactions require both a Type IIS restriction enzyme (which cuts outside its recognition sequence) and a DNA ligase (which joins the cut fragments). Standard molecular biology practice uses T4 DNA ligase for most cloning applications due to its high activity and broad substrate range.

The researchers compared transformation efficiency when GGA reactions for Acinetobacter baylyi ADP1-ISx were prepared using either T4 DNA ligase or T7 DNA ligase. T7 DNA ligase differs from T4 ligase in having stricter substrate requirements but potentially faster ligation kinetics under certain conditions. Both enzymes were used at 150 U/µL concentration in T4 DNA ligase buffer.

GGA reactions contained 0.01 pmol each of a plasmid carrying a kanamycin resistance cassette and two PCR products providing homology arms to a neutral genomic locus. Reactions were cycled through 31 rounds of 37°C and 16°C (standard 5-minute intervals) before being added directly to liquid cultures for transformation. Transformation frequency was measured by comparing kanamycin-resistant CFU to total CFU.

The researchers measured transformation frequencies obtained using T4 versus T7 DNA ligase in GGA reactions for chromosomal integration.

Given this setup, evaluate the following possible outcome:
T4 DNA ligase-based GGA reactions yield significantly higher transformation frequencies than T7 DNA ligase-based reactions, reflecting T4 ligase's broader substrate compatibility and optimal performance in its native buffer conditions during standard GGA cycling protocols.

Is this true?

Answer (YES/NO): NO